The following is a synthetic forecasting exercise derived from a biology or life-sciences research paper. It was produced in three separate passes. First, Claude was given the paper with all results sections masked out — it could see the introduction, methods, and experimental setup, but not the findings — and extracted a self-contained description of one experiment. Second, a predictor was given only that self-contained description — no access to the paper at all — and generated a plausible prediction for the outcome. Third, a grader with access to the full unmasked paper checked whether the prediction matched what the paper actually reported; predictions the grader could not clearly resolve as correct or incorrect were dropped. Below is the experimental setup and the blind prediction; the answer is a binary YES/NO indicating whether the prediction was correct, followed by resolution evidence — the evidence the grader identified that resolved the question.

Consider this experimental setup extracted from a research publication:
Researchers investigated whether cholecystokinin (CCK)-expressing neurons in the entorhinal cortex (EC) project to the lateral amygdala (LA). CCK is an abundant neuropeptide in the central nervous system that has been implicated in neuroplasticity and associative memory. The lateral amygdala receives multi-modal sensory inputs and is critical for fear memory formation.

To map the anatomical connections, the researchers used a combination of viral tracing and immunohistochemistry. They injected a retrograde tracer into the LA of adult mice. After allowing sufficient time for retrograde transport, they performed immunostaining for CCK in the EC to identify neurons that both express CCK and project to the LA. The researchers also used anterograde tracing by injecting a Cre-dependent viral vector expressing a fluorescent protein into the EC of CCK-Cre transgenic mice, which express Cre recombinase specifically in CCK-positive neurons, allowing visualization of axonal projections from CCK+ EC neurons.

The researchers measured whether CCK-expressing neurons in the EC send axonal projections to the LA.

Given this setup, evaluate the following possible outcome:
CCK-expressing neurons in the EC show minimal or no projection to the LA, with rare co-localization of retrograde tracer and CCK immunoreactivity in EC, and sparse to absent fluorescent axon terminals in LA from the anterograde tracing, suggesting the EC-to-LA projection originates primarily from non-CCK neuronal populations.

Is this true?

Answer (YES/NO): NO